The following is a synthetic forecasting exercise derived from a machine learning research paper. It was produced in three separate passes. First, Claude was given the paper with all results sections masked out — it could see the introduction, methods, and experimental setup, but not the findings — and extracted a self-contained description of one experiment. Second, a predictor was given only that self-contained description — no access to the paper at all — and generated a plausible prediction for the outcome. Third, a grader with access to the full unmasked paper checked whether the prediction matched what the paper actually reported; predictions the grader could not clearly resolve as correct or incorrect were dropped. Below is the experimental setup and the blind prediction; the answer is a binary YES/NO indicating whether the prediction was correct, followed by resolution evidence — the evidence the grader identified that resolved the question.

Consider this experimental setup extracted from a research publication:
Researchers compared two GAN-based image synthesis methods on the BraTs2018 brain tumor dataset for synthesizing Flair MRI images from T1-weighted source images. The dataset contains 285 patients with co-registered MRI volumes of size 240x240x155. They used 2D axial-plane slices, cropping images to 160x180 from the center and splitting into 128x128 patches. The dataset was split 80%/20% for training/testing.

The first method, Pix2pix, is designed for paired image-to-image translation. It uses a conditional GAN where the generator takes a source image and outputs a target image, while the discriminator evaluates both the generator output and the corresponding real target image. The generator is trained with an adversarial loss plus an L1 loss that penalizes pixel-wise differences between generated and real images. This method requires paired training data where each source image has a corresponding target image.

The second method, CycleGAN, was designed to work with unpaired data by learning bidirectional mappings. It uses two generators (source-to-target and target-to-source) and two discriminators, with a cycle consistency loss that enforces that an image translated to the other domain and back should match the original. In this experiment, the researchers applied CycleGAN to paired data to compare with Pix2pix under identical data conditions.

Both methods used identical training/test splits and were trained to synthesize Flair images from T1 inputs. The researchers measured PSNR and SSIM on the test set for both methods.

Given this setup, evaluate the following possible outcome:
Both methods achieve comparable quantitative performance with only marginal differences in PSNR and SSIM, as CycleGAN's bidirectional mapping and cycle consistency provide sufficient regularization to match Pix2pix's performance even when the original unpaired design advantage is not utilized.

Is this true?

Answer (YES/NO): NO